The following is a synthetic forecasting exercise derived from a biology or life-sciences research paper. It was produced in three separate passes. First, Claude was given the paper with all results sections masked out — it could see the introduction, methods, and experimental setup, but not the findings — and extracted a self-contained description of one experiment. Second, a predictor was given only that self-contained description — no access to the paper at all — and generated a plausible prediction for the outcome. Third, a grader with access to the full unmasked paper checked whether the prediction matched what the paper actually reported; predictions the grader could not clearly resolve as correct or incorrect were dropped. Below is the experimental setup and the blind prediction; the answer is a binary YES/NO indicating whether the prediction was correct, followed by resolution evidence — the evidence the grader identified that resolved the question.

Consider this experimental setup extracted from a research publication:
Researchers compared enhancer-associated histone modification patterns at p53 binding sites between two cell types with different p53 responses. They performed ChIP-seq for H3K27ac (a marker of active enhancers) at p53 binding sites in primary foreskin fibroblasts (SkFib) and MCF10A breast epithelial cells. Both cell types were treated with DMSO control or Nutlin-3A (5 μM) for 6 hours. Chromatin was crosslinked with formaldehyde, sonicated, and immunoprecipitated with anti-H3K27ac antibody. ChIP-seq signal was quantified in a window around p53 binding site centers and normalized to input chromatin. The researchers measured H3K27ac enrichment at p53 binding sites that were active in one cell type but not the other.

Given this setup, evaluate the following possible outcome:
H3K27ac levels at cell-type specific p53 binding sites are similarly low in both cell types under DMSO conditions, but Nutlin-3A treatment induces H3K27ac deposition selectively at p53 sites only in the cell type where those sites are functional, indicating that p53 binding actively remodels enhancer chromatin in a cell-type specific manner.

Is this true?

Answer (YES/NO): NO